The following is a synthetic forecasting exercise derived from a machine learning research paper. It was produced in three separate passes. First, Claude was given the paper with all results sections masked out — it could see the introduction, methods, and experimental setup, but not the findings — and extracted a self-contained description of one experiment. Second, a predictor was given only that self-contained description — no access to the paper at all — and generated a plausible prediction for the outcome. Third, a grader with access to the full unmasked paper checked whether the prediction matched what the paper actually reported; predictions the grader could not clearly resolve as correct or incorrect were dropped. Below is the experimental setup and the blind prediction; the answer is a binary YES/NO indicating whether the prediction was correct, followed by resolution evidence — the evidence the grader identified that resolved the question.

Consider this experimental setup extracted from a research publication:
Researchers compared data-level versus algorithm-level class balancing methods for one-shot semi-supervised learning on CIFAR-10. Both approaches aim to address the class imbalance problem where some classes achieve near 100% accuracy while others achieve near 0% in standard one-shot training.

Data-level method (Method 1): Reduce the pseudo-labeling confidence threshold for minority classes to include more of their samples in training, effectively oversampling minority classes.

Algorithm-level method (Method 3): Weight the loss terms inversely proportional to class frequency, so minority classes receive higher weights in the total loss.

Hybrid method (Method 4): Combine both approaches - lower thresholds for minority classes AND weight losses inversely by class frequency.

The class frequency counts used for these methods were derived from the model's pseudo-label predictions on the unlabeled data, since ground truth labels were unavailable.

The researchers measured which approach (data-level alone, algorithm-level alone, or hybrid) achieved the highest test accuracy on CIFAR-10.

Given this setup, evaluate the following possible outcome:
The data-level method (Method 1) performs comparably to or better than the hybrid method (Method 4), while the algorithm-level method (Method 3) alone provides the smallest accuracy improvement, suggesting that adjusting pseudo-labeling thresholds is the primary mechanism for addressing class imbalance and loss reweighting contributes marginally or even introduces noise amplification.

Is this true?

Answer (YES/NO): NO